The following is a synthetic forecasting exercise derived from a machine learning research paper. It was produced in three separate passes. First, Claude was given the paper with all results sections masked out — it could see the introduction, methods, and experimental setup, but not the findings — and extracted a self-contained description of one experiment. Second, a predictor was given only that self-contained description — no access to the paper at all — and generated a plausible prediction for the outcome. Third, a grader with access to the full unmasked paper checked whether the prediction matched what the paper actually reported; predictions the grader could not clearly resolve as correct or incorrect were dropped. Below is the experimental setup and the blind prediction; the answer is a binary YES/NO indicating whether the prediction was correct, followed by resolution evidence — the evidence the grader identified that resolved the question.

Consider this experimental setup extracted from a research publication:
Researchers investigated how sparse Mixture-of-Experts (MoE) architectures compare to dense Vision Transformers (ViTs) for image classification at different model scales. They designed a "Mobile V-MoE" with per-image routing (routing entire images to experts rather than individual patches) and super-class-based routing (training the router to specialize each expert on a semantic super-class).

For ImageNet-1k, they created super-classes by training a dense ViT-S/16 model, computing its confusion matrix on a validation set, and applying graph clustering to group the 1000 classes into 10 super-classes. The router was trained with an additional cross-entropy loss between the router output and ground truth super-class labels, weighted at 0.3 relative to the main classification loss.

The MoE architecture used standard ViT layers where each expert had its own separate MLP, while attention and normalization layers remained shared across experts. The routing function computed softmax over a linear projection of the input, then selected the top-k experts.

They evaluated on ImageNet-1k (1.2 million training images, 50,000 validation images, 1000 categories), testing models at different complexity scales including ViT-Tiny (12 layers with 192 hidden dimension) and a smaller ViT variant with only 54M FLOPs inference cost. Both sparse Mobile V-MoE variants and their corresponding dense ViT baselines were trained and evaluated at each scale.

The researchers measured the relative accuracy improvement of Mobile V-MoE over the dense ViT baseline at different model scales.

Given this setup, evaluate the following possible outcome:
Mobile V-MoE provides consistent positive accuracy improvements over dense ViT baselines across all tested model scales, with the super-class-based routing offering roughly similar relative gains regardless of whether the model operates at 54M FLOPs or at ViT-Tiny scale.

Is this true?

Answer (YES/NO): NO